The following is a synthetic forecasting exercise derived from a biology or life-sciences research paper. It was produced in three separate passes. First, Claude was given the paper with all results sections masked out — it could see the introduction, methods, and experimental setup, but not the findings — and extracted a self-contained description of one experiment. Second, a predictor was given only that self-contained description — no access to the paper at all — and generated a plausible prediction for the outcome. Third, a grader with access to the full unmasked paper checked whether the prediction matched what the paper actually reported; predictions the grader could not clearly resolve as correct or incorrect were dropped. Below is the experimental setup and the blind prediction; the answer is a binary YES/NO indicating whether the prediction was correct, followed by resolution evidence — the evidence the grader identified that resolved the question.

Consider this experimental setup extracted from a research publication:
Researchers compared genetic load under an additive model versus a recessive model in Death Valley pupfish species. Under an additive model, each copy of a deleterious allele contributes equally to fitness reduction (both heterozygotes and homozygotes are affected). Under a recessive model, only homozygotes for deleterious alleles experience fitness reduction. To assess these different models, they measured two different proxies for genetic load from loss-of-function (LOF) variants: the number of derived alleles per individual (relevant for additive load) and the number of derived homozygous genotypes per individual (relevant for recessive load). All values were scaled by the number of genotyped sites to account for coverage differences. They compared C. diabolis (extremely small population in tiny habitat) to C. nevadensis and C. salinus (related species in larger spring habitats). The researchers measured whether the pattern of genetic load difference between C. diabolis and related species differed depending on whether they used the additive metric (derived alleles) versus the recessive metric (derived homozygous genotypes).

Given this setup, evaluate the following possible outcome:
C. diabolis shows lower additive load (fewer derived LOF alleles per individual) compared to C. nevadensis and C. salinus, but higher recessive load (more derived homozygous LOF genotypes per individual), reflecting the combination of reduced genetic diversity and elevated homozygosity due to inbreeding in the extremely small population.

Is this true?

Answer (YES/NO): NO